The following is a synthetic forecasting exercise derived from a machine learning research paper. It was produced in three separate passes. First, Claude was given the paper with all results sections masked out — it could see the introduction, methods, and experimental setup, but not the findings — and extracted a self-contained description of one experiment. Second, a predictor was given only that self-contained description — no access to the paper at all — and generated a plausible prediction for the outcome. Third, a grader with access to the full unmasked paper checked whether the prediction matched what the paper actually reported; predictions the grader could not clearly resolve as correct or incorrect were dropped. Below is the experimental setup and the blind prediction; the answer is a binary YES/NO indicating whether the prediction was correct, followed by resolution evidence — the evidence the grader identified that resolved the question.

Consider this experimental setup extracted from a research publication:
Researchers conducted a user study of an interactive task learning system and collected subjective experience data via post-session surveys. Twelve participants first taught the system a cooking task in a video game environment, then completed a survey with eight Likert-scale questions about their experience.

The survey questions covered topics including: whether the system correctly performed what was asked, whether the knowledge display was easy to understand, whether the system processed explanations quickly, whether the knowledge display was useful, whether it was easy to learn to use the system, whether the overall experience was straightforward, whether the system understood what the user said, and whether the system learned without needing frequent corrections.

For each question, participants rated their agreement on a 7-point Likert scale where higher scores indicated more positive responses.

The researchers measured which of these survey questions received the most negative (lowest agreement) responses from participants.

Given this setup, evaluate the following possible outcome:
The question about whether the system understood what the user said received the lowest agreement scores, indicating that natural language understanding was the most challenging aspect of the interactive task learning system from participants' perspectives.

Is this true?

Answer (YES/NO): NO